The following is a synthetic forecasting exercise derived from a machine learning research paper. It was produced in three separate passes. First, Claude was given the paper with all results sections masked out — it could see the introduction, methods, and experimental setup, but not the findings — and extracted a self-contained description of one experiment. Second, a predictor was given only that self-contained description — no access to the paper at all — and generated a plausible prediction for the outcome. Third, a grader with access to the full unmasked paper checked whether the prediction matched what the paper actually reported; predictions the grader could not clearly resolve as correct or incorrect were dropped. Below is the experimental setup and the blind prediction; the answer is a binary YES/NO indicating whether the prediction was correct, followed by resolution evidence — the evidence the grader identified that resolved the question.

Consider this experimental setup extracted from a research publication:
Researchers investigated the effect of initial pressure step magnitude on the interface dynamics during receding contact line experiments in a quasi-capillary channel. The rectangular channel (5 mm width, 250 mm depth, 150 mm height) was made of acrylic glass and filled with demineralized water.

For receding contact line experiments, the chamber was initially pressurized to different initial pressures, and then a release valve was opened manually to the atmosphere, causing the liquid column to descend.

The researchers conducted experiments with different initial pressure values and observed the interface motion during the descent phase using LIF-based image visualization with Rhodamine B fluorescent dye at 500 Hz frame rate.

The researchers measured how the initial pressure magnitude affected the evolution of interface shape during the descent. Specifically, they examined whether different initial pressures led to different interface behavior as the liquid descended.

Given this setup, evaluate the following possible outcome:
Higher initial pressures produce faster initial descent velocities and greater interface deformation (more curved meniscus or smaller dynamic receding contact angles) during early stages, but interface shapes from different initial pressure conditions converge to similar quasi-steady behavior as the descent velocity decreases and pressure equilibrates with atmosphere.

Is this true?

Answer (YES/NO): NO